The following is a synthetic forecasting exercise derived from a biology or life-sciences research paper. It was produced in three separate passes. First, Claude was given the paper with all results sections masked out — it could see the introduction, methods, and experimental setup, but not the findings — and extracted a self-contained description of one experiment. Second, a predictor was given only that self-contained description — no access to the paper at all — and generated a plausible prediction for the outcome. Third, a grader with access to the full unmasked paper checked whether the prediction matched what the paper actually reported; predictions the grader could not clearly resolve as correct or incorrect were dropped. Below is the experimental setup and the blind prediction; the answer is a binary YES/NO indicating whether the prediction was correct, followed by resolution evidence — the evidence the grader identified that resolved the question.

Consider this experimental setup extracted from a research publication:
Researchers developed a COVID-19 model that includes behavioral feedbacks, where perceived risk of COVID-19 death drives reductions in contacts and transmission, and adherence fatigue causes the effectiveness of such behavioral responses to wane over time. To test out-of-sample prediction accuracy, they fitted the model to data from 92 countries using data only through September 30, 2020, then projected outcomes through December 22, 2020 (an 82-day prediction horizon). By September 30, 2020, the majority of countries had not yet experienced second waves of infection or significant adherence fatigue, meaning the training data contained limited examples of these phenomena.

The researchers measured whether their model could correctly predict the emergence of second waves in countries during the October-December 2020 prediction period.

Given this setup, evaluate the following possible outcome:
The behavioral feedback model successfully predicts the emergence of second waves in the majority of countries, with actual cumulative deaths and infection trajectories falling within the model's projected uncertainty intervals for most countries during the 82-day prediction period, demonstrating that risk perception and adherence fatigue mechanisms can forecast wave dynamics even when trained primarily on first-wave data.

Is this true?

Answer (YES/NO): YES